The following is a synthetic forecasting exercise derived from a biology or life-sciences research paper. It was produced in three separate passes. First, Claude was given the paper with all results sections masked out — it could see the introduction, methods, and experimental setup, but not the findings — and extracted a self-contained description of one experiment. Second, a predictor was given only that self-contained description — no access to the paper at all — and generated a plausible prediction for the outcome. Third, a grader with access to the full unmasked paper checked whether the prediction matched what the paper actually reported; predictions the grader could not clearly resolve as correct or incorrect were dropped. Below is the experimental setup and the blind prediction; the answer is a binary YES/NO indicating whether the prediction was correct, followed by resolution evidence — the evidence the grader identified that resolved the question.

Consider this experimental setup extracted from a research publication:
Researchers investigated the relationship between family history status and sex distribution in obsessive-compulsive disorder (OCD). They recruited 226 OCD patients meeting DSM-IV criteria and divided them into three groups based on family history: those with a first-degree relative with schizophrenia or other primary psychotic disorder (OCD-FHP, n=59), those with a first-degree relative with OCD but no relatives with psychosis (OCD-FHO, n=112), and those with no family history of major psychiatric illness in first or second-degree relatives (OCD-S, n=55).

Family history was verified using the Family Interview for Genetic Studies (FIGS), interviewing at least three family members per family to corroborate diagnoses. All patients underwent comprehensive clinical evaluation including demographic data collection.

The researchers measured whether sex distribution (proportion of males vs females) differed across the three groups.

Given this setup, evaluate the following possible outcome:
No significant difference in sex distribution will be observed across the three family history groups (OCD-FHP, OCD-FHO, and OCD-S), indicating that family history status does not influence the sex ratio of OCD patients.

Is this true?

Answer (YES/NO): YES